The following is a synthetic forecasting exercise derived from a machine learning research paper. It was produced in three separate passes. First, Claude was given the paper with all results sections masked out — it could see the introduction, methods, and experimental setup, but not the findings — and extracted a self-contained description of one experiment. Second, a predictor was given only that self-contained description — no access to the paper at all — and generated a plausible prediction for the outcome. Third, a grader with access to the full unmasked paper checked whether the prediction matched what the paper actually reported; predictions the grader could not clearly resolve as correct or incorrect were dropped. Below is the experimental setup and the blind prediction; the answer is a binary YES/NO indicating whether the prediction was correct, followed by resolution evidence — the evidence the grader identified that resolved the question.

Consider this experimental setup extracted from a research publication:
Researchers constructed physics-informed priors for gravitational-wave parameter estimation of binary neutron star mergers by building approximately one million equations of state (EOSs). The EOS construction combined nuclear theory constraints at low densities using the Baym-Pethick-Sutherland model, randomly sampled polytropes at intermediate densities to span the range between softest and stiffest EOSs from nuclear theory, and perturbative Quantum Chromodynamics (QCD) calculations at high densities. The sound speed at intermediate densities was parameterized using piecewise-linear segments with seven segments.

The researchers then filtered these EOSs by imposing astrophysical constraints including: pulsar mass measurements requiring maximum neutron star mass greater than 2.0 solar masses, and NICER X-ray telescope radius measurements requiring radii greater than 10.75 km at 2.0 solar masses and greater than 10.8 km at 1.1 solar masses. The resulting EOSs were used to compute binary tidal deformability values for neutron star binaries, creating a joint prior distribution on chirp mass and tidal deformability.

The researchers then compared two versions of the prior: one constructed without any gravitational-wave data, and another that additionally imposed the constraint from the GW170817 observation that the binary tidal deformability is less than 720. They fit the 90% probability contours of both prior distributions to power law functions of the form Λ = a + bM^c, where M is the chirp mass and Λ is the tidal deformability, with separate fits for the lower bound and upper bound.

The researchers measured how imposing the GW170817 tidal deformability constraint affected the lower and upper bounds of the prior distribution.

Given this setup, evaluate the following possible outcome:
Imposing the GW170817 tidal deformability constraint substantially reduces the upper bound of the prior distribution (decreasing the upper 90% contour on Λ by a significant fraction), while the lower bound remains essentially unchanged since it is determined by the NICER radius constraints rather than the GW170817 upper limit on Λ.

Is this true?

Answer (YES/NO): YES